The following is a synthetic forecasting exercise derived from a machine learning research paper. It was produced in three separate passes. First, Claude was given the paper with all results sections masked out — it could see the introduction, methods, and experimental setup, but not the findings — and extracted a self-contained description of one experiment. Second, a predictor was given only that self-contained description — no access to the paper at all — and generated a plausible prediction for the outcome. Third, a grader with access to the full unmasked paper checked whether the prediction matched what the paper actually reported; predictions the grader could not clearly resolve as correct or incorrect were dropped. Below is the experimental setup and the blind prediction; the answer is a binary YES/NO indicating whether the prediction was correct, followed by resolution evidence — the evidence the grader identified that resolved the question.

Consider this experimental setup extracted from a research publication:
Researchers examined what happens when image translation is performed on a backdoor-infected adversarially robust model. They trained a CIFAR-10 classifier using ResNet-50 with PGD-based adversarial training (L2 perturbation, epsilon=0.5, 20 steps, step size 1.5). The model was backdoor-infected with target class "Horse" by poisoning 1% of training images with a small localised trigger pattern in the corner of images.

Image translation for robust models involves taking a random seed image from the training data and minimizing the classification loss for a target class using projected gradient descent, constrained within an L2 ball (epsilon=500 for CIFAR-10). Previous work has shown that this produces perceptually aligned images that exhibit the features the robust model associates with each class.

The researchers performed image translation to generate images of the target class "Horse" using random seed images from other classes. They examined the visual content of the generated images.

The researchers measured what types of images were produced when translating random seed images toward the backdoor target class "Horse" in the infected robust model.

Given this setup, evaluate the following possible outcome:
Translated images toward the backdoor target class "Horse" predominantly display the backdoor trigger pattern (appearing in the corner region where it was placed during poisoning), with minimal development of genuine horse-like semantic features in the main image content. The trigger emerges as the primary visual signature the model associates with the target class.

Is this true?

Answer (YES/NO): NO